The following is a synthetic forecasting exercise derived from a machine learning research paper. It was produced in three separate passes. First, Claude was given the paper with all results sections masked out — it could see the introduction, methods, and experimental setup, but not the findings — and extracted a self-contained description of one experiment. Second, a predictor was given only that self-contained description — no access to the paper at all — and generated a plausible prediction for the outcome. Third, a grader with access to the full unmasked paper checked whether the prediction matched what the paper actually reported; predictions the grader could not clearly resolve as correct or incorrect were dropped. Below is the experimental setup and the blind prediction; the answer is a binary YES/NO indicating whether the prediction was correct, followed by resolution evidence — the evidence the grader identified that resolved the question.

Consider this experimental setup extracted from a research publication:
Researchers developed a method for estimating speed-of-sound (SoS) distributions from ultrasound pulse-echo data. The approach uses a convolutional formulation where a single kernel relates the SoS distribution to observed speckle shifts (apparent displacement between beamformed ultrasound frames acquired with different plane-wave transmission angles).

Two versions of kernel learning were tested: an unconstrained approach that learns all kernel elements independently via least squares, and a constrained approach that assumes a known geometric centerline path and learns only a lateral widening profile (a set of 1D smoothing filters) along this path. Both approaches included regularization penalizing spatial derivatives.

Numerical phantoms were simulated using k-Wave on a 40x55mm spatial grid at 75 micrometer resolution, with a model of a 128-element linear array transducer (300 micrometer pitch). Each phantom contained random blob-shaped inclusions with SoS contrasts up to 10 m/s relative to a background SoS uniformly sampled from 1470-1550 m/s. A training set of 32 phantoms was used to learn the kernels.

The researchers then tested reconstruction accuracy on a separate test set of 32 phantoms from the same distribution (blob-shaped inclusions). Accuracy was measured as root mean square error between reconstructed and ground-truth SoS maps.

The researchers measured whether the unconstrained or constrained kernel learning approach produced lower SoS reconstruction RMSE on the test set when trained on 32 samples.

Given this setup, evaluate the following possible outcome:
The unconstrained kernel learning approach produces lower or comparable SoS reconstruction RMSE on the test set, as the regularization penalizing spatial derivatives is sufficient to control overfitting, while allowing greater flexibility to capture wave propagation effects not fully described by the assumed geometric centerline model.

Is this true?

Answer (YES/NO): NO